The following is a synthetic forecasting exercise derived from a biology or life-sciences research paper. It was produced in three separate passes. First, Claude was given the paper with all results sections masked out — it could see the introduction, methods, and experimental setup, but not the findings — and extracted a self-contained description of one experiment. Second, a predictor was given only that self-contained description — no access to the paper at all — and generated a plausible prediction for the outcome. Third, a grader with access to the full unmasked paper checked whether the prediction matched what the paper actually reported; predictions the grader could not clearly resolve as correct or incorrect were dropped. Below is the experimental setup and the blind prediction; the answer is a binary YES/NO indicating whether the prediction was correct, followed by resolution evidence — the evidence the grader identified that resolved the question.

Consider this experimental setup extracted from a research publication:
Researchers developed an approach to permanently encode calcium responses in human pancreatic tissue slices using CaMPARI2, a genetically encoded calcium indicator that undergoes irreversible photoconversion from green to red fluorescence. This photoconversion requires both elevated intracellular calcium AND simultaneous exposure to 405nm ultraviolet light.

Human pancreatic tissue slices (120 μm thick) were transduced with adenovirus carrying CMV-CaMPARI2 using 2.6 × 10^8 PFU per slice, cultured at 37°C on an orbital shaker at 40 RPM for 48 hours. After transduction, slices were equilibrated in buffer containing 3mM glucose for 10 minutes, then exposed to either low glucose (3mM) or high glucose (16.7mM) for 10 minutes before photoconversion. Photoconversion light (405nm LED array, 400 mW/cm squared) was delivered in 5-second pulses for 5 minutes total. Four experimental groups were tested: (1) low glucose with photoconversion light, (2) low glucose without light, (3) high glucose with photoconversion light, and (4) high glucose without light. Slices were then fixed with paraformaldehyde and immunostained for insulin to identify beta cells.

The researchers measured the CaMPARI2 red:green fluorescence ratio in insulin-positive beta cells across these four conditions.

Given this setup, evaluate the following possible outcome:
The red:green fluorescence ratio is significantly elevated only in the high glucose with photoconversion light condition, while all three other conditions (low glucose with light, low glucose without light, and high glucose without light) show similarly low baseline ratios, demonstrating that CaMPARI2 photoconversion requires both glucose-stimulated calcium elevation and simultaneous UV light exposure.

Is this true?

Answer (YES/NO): NO